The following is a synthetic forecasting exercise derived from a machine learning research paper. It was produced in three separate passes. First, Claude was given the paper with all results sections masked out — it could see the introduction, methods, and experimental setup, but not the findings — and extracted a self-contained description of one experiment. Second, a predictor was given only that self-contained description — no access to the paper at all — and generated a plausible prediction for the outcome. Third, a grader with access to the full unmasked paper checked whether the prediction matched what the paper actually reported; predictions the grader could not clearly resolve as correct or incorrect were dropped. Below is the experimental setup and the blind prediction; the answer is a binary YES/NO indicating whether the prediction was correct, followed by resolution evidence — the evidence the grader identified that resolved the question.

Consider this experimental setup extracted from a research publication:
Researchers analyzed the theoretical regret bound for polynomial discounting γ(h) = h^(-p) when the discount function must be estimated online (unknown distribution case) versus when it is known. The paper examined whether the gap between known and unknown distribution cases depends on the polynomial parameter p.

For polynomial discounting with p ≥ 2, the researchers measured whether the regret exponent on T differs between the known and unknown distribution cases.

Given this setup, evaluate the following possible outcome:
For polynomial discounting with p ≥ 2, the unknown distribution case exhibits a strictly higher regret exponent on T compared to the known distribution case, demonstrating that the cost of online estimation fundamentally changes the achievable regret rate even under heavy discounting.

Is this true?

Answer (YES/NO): YES